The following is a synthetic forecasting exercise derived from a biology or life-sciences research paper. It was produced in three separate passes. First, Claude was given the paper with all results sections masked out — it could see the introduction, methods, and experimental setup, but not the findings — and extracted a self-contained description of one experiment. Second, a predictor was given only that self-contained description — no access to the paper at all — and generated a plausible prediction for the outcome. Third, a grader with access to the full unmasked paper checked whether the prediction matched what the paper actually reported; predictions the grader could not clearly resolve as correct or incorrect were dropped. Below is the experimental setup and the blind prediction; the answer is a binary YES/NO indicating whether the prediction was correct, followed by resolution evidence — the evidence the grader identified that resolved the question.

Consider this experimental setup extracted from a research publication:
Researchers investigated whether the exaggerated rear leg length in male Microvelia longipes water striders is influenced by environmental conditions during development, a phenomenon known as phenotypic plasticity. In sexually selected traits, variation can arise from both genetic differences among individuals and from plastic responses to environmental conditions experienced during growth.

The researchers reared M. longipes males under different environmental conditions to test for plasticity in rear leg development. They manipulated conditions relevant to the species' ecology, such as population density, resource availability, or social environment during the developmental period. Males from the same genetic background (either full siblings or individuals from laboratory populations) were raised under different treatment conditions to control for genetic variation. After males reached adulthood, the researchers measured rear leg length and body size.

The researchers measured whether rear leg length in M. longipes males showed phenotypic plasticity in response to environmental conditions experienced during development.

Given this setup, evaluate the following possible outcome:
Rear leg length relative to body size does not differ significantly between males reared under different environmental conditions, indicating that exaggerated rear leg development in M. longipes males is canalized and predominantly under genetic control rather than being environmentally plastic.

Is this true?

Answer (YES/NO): YES